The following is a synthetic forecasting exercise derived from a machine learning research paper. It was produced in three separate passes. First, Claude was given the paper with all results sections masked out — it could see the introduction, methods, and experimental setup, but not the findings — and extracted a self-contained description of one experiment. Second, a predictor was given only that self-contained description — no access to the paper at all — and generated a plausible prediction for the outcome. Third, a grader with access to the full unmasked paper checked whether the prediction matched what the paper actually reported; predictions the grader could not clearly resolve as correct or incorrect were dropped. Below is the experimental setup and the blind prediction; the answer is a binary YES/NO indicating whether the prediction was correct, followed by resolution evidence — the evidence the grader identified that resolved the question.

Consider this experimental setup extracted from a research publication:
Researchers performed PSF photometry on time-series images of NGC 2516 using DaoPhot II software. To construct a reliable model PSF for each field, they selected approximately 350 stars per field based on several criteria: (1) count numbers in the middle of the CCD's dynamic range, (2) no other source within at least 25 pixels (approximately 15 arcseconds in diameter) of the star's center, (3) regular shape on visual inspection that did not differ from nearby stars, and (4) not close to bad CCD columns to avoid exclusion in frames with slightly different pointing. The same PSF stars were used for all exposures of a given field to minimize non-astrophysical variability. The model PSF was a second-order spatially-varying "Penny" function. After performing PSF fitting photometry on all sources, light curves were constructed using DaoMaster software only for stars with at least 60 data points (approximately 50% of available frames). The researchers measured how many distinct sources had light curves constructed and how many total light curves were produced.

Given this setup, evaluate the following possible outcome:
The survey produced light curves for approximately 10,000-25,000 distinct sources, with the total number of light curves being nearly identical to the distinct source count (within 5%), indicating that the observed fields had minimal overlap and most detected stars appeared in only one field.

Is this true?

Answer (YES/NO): NO